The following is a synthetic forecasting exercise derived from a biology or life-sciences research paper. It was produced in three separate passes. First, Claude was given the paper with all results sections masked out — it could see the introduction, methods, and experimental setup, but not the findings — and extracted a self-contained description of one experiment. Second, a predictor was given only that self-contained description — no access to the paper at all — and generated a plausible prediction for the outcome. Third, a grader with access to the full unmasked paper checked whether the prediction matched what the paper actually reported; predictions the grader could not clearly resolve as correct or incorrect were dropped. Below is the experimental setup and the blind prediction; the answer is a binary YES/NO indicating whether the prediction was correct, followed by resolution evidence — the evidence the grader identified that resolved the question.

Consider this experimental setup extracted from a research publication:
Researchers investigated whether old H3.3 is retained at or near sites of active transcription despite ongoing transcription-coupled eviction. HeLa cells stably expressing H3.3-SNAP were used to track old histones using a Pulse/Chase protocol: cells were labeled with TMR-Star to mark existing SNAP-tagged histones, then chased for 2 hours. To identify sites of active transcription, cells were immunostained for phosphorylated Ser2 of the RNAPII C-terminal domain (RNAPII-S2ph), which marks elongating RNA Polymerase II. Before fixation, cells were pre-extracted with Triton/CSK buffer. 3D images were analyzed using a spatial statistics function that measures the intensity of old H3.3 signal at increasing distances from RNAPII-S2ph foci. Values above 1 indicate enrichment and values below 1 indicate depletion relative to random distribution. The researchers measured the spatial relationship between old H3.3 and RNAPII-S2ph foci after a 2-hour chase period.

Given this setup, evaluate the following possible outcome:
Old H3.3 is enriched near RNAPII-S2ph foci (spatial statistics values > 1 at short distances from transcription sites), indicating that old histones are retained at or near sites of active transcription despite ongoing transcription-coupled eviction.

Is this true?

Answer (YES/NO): NO